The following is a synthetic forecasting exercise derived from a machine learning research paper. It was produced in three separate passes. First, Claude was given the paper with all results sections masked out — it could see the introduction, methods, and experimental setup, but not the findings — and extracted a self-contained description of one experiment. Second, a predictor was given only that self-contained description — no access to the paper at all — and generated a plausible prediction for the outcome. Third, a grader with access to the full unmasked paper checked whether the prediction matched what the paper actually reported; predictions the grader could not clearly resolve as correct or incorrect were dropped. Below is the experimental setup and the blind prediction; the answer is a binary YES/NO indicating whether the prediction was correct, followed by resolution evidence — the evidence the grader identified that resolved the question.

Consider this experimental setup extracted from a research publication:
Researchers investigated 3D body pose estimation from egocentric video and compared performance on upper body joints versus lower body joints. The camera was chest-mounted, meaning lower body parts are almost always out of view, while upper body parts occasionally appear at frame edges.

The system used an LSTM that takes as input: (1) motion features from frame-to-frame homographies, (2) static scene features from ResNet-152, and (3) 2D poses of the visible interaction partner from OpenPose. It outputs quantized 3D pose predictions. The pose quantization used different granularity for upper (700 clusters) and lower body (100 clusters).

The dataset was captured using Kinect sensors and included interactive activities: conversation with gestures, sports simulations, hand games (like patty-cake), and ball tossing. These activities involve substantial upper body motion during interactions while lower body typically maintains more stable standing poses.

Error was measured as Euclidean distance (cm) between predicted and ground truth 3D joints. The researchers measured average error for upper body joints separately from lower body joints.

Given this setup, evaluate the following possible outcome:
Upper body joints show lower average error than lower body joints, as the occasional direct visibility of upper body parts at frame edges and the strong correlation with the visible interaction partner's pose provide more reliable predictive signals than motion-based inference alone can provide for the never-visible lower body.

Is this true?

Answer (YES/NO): NO